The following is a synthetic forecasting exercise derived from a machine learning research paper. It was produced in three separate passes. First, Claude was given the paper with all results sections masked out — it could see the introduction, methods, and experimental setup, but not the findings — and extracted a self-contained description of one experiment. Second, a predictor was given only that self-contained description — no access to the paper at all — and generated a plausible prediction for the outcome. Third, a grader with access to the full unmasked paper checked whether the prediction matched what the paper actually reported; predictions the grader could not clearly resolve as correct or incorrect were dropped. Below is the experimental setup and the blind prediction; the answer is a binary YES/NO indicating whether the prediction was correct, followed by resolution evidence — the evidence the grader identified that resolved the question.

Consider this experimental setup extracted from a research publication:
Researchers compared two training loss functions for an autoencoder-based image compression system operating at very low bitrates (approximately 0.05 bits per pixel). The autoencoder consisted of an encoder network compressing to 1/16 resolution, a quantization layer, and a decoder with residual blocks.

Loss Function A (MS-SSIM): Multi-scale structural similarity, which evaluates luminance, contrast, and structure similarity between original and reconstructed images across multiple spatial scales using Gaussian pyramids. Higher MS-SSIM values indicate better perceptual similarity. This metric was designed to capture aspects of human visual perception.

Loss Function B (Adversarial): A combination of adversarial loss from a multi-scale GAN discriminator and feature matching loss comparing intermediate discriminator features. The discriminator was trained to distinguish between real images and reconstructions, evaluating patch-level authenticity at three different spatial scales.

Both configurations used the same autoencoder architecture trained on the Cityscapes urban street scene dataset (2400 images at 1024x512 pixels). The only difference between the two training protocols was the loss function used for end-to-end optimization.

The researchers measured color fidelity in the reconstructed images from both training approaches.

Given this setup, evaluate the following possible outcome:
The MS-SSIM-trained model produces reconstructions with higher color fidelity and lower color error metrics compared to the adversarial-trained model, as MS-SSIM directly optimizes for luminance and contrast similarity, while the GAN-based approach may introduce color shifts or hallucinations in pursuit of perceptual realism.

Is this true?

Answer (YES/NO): NO